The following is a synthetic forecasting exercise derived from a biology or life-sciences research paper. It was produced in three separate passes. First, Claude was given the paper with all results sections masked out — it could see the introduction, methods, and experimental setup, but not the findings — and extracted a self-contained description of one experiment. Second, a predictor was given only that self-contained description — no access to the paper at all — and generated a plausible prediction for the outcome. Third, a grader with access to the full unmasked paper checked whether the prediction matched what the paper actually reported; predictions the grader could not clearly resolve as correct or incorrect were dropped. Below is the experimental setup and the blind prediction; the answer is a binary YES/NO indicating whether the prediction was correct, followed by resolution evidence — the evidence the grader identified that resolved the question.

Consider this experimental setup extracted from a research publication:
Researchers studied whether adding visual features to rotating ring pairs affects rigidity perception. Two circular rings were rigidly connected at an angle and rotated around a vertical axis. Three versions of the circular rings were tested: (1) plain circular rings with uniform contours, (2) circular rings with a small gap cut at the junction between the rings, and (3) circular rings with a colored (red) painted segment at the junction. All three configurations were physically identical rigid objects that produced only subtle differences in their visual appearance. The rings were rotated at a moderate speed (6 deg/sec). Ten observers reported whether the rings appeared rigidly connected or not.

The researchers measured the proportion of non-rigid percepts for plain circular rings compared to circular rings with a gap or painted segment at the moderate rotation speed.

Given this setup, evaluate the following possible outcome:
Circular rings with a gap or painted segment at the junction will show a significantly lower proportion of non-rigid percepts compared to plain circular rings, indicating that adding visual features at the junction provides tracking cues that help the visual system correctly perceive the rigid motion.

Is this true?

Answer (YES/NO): YES